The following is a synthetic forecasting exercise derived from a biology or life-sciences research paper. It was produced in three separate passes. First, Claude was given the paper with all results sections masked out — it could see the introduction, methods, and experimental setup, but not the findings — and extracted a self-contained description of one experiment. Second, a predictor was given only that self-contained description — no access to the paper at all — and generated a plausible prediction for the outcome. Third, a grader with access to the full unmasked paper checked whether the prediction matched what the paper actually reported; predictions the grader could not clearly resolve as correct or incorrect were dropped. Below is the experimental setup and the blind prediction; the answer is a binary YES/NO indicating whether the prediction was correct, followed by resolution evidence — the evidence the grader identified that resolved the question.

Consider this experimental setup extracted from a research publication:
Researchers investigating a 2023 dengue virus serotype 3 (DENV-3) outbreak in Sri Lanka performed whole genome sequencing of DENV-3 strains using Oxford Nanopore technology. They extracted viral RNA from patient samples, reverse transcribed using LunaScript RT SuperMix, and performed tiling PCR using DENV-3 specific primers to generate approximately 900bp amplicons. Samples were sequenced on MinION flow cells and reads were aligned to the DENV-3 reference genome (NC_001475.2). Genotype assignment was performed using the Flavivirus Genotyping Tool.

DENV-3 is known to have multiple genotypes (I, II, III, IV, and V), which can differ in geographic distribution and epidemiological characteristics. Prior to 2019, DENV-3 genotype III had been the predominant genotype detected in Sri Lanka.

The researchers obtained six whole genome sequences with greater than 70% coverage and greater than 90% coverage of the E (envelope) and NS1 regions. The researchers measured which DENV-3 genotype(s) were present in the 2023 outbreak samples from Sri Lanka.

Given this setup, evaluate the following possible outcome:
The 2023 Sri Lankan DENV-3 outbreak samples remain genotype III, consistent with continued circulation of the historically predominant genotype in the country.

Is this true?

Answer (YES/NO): NO